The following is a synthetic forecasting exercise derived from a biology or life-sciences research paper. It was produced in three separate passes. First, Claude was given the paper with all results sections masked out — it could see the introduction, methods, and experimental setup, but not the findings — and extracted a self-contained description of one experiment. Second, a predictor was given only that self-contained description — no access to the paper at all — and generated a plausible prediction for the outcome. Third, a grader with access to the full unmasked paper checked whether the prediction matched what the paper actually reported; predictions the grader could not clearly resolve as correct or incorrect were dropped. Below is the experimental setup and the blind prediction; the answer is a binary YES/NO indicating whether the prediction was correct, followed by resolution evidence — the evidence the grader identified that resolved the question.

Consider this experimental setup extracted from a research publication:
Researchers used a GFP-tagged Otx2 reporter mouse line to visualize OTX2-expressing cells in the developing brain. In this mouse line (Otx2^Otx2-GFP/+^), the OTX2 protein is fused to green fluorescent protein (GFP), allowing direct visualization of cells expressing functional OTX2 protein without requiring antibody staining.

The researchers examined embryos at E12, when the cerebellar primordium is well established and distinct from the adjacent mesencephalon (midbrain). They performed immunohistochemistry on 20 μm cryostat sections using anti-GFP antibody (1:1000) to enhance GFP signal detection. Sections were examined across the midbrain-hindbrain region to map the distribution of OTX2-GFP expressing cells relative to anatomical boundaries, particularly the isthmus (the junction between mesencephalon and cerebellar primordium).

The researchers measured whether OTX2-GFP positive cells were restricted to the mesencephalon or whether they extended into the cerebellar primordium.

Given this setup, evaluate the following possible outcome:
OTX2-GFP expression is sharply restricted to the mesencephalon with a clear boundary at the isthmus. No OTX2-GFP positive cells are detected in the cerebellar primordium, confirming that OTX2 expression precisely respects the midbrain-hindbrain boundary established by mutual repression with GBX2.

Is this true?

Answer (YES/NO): NO